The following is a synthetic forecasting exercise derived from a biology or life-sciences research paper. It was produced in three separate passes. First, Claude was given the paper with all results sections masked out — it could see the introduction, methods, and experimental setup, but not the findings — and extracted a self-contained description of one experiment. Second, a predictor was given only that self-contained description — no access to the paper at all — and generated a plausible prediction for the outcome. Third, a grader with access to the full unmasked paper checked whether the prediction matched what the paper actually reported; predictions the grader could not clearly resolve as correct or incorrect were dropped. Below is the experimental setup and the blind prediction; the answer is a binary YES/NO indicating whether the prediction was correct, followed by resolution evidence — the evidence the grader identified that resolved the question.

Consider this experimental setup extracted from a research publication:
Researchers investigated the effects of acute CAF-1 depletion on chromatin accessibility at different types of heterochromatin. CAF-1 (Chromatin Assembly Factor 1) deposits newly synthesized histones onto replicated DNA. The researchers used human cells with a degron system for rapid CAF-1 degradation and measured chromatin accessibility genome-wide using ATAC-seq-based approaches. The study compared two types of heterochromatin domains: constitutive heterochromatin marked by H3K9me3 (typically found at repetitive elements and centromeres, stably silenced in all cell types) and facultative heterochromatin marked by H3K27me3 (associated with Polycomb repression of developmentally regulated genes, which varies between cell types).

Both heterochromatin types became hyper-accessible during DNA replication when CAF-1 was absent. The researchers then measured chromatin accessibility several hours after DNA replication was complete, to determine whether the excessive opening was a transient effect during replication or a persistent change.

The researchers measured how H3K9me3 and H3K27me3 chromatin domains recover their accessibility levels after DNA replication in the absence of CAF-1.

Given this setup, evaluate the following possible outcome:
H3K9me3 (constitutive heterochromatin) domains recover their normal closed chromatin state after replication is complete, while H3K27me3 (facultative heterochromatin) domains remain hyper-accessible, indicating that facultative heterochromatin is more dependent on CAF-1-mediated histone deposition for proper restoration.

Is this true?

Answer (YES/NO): YES